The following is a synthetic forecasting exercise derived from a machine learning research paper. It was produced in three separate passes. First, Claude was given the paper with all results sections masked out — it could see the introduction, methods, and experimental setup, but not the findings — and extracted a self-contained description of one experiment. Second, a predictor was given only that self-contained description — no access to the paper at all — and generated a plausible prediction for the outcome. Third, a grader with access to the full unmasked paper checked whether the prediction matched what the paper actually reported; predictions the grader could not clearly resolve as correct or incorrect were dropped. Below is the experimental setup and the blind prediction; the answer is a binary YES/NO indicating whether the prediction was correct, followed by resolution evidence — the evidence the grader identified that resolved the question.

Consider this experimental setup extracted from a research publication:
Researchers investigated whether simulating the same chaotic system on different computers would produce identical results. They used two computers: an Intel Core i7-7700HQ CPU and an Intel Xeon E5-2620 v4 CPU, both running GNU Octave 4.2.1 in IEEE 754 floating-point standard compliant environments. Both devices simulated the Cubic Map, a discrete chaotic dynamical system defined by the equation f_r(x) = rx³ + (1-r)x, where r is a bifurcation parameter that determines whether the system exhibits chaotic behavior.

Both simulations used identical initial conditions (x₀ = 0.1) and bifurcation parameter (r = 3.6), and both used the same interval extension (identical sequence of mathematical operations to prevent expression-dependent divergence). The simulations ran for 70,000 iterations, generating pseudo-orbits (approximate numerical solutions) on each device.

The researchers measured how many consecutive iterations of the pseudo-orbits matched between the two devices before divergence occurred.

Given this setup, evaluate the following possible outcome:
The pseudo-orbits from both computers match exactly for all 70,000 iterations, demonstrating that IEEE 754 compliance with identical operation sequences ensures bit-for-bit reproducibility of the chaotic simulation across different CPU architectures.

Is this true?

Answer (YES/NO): NO